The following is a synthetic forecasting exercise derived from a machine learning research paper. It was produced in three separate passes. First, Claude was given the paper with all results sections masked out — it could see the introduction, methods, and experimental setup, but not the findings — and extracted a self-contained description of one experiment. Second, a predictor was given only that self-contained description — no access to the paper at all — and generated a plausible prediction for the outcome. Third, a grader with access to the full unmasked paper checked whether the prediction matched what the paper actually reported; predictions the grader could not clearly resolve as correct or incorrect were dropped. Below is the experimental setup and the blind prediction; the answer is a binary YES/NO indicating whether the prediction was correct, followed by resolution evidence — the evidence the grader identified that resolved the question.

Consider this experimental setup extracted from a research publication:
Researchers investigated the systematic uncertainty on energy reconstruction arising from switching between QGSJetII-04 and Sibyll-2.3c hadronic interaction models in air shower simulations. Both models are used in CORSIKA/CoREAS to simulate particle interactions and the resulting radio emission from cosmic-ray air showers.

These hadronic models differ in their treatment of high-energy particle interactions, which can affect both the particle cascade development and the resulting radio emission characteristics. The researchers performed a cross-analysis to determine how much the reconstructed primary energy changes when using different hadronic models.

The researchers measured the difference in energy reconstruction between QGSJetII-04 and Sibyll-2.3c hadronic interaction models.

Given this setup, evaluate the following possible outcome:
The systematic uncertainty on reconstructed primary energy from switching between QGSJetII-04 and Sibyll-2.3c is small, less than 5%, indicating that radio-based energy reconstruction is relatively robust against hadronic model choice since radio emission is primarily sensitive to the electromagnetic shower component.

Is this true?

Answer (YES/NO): YES